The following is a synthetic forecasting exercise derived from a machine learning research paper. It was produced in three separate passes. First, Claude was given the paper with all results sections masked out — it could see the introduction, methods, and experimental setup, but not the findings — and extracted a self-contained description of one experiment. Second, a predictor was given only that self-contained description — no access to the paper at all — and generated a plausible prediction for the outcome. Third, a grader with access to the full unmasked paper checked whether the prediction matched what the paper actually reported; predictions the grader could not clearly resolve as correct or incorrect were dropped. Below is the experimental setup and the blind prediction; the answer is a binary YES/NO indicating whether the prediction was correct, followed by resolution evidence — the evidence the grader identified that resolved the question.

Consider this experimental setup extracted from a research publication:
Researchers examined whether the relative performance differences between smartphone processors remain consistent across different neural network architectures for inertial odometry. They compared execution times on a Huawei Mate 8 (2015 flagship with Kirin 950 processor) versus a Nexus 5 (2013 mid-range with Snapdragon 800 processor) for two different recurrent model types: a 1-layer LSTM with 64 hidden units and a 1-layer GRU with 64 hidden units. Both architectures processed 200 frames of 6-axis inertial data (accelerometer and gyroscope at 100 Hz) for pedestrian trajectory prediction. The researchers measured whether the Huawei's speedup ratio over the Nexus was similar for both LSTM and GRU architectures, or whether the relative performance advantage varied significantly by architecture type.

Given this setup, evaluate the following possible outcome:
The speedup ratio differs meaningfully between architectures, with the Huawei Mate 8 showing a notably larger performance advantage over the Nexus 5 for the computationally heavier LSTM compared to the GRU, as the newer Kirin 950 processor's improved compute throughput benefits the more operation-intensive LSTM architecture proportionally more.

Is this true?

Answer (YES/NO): NO